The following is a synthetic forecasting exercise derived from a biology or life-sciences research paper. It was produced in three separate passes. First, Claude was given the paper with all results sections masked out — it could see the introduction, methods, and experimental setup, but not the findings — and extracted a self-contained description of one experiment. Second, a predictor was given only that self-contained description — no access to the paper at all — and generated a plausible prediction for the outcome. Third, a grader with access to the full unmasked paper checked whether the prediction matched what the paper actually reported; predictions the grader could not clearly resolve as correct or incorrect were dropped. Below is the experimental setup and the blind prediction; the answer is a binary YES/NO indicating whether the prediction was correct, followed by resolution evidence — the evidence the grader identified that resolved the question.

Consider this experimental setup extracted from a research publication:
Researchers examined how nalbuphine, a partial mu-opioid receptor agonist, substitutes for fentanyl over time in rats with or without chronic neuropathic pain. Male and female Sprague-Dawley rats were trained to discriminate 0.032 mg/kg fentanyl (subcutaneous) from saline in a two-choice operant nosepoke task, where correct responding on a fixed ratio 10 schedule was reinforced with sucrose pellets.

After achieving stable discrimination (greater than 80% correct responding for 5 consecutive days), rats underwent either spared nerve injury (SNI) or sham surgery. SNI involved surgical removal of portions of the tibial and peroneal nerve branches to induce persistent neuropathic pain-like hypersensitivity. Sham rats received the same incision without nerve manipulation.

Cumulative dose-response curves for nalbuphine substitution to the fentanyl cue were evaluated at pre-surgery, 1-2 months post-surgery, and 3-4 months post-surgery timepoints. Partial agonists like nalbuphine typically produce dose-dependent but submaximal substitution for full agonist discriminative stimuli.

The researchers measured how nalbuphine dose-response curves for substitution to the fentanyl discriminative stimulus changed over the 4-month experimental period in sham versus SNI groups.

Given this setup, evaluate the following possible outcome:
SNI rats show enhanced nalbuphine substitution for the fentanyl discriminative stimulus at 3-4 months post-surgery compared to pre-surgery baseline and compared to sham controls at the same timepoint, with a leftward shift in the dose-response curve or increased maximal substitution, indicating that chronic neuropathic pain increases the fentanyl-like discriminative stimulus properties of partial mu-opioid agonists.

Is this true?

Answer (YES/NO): NO